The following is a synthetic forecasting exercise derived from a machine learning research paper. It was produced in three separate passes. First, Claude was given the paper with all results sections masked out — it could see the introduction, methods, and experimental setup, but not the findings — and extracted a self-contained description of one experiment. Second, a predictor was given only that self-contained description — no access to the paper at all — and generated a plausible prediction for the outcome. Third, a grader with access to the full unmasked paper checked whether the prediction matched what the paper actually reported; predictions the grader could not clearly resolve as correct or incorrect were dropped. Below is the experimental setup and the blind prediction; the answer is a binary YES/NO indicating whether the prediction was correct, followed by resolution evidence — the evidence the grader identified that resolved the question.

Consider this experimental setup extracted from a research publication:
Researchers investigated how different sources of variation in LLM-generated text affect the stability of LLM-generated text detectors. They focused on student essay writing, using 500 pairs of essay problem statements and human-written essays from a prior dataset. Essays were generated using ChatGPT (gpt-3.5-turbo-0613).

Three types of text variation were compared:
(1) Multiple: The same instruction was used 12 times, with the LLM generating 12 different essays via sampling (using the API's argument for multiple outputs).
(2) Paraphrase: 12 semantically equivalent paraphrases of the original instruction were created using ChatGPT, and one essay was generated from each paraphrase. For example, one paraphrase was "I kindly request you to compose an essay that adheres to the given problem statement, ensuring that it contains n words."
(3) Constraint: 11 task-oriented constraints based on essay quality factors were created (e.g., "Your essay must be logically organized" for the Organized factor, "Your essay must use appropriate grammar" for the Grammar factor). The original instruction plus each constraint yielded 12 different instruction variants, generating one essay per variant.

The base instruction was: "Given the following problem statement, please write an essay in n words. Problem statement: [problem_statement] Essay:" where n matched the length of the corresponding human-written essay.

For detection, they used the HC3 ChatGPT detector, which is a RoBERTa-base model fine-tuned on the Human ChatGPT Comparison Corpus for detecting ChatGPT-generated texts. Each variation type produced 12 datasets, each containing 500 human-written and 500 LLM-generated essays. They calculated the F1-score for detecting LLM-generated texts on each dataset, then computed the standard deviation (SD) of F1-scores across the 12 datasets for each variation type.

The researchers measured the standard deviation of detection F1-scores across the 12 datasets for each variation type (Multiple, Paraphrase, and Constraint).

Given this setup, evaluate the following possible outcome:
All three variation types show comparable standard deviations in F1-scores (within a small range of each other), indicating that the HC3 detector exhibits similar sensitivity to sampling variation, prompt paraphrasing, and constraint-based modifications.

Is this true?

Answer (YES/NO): NO